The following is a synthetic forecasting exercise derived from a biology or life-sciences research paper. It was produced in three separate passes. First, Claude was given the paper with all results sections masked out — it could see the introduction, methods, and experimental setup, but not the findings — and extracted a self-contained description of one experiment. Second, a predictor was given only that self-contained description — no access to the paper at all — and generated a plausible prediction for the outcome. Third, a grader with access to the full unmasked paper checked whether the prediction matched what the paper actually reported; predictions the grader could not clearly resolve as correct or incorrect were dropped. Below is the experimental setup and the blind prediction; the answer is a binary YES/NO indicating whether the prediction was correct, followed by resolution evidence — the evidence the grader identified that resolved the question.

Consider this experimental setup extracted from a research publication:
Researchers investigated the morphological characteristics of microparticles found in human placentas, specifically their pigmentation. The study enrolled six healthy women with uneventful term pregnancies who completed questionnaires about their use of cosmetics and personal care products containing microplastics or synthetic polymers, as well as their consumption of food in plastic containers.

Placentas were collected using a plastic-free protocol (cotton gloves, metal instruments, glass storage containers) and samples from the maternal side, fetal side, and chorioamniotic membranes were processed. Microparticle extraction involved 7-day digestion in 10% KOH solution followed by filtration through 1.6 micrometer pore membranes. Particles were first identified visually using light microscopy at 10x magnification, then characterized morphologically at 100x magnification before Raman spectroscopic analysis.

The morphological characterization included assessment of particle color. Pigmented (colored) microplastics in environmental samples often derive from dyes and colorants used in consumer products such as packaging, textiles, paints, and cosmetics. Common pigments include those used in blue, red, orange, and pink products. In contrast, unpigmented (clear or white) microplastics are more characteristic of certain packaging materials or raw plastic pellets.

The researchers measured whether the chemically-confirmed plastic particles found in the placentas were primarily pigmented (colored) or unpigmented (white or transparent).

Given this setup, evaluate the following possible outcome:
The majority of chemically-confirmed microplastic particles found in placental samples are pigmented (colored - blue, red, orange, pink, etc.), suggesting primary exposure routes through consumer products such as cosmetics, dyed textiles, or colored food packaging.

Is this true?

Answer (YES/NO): YES